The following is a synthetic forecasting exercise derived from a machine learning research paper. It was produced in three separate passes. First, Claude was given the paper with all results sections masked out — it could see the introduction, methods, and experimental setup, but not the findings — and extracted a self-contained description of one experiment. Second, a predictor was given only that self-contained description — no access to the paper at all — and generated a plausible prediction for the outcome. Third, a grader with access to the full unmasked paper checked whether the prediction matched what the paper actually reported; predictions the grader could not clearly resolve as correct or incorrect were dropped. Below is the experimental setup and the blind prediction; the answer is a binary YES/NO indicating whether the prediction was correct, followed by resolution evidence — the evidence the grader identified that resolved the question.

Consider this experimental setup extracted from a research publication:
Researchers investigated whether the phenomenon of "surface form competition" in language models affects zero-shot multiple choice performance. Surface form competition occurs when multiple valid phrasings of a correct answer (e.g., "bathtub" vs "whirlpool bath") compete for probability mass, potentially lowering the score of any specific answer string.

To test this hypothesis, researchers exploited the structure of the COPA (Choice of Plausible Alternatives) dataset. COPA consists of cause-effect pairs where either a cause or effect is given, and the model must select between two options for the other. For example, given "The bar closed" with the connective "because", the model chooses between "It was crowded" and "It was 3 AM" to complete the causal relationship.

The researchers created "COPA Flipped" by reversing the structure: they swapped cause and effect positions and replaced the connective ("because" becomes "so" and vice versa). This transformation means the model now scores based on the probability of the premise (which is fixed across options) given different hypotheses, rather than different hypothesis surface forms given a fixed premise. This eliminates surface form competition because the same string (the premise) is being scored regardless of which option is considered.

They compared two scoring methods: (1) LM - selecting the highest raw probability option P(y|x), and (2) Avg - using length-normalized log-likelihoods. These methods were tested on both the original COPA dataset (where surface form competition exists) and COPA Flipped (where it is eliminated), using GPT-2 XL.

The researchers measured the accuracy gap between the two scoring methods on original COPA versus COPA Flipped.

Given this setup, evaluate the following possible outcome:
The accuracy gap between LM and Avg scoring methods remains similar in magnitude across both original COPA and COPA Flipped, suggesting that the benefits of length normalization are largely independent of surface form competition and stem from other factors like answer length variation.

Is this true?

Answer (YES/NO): NO